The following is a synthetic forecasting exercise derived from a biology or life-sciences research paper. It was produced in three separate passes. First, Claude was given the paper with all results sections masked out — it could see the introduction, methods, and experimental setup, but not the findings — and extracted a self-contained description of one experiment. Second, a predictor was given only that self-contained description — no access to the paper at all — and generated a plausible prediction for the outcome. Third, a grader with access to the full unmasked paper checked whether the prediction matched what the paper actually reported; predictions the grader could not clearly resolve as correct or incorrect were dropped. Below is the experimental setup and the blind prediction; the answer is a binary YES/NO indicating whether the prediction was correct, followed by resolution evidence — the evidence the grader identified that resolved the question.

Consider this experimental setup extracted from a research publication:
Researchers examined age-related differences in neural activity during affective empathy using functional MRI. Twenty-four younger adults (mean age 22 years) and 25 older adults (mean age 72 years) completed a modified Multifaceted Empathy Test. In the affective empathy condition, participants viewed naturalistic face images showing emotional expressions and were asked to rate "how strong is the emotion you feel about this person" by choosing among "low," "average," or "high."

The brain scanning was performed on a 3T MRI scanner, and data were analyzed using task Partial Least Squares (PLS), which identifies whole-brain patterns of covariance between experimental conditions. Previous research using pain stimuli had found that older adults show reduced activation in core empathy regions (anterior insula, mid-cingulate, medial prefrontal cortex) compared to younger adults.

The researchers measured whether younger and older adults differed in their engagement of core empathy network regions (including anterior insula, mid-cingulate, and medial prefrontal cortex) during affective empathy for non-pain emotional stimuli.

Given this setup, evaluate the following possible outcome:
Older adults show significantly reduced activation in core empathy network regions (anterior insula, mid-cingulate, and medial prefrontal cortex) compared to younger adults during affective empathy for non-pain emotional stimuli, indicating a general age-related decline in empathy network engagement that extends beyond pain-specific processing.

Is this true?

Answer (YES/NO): NO